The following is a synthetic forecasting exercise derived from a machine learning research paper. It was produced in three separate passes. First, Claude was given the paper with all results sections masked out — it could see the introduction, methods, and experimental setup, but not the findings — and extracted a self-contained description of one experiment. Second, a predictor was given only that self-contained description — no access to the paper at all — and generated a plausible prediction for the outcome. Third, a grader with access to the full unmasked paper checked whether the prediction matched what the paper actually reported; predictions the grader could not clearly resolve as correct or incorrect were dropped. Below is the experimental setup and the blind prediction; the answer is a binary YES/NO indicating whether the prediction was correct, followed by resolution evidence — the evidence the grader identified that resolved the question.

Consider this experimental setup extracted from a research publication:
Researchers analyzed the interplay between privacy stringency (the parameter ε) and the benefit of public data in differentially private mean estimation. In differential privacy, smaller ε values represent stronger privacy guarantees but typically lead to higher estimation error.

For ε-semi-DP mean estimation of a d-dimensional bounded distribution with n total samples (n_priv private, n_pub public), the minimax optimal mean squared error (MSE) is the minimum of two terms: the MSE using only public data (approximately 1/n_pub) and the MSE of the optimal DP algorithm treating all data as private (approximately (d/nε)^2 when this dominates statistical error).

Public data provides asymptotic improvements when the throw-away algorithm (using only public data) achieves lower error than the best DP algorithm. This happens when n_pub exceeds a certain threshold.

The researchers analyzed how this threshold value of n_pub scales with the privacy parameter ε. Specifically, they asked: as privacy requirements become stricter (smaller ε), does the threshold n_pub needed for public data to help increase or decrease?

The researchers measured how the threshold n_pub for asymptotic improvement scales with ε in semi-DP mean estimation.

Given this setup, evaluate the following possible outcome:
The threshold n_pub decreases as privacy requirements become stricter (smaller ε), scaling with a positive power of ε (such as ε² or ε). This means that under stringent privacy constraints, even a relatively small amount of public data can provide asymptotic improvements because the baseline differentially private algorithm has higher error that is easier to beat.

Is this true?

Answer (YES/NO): YES